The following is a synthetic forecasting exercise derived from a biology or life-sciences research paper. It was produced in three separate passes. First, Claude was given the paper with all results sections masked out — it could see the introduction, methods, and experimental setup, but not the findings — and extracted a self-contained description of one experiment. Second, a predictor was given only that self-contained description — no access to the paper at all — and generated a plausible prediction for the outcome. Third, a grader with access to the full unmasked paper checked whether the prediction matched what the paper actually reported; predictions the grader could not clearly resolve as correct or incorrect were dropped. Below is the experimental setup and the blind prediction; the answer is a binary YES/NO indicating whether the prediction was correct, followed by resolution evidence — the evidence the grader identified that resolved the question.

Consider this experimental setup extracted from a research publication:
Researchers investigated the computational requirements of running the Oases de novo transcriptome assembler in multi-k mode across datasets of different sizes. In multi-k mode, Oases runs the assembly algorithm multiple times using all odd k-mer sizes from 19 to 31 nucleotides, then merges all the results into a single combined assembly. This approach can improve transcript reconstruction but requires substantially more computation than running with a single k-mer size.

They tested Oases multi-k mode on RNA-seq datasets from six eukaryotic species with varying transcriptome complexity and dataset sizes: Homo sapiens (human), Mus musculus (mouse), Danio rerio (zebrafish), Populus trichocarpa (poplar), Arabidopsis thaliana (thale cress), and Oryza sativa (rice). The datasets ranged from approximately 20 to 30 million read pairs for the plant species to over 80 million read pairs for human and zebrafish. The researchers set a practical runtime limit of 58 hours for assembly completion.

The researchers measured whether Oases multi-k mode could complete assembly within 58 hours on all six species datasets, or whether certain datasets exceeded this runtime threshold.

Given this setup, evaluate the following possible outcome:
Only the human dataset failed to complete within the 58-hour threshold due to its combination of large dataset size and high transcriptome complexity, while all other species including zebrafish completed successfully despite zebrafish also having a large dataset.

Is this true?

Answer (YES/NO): NO